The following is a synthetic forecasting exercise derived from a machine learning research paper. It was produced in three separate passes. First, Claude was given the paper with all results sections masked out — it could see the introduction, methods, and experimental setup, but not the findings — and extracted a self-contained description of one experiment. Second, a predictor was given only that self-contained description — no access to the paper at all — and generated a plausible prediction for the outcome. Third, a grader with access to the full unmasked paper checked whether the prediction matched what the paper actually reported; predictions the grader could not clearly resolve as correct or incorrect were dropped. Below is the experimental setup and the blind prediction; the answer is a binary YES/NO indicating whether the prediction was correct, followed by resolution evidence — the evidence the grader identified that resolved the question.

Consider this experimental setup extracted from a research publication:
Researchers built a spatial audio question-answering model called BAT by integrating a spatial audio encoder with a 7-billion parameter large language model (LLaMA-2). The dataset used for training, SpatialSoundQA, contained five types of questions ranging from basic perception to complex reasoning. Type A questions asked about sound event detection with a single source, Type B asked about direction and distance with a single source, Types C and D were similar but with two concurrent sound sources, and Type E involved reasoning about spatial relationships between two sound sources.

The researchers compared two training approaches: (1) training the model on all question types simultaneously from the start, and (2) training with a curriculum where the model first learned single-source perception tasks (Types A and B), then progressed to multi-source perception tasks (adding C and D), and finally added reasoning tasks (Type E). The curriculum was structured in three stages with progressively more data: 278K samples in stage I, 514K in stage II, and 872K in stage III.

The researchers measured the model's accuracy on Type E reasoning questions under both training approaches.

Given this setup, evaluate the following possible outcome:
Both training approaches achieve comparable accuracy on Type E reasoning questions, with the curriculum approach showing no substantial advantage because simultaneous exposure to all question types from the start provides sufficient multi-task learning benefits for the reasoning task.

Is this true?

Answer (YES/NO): NO